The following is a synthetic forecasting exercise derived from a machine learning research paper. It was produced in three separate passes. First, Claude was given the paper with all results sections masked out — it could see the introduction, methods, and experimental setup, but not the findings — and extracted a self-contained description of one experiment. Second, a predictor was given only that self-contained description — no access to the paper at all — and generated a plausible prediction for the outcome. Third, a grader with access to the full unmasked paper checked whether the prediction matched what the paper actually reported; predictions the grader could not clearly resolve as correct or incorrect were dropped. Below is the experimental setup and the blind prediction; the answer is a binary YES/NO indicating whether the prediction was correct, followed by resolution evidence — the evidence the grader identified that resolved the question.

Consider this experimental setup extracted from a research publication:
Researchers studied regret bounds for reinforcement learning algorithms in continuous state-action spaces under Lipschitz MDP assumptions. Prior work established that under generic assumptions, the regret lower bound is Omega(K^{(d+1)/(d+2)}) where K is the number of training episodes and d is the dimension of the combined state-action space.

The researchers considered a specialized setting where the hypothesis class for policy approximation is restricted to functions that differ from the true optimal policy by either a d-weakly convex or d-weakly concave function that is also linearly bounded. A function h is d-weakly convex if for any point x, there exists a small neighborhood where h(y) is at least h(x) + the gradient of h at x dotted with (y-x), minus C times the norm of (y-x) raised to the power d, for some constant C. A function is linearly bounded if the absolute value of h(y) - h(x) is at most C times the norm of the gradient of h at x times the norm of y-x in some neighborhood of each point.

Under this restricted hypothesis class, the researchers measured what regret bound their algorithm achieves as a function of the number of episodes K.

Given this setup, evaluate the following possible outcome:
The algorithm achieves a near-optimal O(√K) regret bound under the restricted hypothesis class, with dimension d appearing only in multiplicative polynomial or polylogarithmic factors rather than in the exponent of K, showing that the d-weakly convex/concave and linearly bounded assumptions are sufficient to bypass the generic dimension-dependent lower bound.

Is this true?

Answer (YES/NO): NO